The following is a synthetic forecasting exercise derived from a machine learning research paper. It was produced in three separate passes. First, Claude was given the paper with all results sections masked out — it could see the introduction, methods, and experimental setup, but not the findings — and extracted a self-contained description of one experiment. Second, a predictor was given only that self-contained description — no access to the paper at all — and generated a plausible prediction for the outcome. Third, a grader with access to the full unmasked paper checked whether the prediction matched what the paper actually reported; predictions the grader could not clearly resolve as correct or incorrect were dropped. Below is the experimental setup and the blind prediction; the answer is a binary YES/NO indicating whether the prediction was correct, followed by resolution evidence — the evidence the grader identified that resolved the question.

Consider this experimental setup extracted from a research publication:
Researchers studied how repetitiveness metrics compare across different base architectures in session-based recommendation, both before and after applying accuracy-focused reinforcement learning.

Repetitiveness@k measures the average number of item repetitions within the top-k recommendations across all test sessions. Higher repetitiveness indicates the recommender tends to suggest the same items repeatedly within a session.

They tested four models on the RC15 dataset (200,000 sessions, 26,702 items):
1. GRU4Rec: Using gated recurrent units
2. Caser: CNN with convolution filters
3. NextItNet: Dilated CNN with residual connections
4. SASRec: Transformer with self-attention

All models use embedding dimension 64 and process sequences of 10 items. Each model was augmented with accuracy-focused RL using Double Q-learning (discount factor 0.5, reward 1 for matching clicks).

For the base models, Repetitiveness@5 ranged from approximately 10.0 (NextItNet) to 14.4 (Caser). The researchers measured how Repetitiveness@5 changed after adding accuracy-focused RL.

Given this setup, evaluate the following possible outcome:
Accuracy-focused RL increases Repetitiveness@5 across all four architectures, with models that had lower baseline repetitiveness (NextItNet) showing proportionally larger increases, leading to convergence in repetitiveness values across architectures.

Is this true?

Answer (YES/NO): NO